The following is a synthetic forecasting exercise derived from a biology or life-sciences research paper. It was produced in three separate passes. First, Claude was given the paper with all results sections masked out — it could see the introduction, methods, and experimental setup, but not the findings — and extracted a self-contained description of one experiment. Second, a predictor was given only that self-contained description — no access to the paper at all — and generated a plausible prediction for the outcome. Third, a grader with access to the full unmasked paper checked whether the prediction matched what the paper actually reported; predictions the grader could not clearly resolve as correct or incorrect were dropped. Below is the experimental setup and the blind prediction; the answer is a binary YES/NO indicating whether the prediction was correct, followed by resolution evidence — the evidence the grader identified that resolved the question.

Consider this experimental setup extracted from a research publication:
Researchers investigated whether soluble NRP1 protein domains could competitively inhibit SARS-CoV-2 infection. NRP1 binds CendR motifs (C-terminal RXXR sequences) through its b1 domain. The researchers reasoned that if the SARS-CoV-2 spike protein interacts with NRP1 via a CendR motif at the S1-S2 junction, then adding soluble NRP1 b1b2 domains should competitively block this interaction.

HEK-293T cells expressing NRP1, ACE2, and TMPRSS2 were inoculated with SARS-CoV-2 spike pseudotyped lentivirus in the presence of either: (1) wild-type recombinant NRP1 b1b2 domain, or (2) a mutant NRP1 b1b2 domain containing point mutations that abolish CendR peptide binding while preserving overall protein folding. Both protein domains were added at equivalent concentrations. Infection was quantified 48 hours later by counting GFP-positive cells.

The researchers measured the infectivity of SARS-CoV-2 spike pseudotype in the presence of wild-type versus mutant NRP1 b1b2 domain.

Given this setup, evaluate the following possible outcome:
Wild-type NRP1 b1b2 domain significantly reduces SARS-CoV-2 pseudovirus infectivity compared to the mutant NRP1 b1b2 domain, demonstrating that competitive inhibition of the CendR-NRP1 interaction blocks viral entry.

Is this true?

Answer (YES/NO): YES